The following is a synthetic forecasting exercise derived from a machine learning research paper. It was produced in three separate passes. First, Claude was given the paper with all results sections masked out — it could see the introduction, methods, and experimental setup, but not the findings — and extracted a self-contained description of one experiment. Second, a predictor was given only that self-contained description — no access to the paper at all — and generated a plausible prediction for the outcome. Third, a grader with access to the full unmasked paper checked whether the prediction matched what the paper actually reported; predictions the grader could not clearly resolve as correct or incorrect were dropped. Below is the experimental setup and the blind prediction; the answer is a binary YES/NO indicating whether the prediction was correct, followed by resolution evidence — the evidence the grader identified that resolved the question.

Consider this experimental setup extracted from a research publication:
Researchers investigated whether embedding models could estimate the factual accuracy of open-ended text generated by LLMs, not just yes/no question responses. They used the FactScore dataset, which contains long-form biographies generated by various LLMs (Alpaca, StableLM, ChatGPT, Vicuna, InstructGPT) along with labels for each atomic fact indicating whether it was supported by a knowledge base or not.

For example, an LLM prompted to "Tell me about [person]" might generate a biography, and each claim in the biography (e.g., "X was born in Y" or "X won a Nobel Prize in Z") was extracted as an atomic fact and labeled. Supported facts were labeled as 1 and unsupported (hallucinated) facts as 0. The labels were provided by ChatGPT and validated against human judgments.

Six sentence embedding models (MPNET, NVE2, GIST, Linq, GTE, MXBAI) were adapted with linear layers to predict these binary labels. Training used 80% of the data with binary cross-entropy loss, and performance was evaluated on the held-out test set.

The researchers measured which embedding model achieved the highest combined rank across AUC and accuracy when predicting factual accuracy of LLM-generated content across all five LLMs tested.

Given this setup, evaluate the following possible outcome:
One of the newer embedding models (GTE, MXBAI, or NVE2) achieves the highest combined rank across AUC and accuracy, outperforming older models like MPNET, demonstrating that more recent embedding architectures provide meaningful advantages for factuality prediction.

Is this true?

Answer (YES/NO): NO